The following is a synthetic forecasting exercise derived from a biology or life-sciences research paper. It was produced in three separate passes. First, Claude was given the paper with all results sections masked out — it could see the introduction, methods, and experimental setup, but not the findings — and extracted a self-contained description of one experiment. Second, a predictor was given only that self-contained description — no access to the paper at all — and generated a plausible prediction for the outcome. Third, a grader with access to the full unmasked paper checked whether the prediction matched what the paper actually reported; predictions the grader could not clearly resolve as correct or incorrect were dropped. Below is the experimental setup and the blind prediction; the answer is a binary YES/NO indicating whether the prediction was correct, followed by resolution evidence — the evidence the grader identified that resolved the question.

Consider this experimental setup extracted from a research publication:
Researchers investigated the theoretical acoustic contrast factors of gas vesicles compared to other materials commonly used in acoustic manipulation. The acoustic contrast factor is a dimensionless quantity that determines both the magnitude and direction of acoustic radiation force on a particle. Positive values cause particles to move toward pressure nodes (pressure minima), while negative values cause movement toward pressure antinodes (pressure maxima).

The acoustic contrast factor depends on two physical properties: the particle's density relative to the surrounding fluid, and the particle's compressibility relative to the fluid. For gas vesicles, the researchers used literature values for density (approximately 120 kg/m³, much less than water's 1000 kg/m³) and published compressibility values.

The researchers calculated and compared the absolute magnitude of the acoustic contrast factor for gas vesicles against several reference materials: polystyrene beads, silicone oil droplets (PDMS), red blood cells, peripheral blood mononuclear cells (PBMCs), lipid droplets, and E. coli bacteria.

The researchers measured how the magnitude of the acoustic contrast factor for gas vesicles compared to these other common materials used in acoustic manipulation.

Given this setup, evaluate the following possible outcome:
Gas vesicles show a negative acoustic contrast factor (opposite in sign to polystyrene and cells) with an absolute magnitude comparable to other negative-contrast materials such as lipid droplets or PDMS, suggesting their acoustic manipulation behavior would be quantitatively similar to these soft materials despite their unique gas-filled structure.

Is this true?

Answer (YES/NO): NO